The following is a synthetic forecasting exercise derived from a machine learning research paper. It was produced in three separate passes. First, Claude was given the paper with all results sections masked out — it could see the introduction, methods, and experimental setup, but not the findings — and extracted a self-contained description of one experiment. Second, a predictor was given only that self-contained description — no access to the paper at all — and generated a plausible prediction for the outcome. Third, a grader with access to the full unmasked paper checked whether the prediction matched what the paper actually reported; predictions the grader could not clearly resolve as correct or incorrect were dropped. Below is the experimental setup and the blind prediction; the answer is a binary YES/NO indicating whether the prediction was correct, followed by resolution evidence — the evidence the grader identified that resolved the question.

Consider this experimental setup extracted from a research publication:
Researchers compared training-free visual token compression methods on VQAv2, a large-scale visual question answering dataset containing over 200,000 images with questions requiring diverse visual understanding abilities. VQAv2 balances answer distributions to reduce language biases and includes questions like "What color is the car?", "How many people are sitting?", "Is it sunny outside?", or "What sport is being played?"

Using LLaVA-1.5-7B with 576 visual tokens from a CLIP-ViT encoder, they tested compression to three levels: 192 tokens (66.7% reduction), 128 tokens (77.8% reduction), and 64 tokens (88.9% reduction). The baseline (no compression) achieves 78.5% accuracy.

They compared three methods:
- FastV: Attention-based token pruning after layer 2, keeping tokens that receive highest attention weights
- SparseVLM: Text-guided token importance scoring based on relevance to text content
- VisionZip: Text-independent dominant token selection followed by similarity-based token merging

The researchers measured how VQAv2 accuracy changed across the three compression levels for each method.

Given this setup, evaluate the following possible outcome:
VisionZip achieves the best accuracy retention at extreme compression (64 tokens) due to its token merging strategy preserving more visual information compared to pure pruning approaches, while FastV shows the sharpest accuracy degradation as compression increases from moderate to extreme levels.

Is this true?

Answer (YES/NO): YES